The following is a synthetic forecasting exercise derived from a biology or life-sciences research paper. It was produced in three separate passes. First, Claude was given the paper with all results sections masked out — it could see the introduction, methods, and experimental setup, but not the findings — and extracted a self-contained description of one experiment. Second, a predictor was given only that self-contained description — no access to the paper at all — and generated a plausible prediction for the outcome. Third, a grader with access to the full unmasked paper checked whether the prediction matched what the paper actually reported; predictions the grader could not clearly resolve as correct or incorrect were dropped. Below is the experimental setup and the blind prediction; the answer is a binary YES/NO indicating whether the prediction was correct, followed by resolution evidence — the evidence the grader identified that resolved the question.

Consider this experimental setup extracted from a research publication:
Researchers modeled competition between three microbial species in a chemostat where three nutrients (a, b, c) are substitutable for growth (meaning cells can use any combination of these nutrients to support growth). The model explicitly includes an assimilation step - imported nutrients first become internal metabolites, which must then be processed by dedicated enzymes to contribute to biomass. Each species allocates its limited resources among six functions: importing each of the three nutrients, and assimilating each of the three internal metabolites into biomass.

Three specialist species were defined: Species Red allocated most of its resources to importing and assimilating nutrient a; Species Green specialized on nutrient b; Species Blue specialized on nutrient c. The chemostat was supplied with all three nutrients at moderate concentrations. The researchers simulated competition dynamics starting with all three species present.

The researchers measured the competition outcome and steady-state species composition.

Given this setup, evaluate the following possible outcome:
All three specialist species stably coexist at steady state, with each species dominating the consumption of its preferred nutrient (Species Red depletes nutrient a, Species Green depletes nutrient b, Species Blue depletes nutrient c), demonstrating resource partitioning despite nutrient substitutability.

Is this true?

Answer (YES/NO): NO